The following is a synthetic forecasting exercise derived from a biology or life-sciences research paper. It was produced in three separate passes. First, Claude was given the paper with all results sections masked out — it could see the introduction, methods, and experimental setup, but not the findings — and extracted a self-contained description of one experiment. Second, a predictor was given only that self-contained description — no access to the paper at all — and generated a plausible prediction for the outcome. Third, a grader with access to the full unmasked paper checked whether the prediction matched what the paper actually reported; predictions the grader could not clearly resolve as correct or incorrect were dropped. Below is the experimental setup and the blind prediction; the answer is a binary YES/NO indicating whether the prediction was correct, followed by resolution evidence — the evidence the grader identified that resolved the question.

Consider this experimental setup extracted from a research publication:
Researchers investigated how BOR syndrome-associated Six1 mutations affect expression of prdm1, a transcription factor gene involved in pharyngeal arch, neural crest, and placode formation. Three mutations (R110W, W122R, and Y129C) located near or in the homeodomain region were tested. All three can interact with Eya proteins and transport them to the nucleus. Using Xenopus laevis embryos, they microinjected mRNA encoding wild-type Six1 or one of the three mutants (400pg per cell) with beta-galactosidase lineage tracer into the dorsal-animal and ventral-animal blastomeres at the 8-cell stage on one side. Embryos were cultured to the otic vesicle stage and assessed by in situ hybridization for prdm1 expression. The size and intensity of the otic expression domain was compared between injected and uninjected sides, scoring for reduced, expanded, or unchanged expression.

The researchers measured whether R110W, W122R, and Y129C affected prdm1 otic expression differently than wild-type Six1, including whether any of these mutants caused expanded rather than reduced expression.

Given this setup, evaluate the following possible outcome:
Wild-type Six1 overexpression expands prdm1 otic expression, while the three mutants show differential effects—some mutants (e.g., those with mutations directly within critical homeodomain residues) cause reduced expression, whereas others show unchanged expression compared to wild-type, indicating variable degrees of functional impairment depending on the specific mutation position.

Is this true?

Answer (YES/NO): NO